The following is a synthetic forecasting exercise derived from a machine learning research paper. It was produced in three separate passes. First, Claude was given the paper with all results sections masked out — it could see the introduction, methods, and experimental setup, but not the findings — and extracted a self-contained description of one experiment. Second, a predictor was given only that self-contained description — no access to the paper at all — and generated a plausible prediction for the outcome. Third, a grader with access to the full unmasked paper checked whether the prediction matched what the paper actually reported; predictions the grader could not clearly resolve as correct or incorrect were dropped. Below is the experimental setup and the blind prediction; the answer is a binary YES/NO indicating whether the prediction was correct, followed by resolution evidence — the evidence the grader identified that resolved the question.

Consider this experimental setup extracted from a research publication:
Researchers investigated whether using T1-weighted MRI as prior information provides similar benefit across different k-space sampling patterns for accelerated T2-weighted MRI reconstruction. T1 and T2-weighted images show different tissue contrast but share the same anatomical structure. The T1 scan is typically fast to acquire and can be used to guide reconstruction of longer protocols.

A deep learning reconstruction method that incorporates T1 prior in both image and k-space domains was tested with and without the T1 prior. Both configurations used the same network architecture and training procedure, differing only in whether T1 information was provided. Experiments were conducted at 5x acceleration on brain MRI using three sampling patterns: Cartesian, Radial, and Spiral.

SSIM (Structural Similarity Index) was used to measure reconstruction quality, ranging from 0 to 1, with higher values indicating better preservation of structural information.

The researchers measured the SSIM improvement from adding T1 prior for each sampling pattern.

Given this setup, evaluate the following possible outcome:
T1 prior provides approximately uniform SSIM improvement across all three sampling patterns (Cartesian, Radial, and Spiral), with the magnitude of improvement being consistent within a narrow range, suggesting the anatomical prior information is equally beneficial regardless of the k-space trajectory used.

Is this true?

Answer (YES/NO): NO